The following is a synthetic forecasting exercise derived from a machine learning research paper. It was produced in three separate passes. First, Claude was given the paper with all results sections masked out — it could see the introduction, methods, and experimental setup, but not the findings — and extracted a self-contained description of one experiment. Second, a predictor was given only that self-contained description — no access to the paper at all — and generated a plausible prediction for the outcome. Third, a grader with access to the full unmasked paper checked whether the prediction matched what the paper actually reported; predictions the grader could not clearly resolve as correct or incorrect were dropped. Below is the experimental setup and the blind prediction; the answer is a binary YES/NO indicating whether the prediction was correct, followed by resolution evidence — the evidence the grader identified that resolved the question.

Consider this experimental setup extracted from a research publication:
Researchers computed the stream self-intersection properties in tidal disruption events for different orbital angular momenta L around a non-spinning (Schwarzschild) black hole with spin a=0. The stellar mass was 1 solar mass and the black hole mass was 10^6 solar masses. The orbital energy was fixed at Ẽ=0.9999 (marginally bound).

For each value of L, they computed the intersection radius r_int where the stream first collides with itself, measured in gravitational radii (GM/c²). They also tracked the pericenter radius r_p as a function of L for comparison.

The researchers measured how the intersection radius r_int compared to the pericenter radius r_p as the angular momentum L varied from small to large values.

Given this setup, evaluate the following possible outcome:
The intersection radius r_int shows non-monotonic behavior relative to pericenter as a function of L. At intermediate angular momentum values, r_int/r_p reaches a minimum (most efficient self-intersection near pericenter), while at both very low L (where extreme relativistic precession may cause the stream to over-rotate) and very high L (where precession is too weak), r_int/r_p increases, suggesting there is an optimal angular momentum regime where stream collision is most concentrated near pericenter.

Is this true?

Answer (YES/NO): NO